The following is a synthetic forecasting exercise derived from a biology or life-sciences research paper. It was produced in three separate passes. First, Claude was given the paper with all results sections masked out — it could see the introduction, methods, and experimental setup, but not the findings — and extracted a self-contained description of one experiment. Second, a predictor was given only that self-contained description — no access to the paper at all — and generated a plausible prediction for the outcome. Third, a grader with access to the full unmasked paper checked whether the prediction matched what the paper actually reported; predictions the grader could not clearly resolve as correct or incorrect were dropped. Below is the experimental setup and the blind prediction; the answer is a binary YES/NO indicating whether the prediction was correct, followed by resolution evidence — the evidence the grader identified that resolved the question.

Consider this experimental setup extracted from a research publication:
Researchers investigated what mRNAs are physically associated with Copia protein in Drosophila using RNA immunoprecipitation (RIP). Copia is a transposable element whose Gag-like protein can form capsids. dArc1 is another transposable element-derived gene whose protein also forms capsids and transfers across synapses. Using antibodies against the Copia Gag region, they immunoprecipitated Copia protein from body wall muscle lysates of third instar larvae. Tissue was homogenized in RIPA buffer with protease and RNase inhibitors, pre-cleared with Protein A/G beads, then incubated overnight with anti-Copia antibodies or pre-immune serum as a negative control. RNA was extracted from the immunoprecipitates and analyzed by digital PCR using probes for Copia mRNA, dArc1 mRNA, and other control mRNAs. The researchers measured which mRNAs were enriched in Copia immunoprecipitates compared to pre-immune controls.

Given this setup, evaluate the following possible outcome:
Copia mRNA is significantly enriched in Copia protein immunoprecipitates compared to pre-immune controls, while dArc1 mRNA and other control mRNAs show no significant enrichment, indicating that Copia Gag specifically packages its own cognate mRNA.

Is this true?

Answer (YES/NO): NO